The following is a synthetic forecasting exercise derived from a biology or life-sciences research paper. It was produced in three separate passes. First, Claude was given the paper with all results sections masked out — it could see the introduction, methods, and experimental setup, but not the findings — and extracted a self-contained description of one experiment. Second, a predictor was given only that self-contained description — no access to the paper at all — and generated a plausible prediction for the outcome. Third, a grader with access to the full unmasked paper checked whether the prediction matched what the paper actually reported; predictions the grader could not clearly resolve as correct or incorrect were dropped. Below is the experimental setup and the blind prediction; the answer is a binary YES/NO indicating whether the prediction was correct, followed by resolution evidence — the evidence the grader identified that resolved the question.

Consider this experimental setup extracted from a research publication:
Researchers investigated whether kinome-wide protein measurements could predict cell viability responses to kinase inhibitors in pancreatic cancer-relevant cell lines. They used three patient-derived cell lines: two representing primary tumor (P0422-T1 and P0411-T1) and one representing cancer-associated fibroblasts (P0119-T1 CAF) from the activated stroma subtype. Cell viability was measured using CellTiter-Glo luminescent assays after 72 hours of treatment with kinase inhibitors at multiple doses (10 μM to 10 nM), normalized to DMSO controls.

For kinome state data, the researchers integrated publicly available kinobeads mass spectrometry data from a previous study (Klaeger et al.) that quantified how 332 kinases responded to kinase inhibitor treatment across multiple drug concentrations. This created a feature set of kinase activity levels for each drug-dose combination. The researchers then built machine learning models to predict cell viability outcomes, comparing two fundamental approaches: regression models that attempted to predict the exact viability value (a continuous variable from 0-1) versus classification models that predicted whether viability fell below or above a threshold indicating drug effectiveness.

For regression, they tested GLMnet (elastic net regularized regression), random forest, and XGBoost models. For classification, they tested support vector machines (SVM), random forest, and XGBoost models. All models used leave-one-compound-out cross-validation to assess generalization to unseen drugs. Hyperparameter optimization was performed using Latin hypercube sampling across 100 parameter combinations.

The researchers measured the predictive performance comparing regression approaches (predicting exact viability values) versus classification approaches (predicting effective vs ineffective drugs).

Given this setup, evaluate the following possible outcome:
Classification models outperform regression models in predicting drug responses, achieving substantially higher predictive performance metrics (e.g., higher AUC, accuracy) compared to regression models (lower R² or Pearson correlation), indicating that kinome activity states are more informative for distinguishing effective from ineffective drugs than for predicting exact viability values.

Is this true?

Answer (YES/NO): YES